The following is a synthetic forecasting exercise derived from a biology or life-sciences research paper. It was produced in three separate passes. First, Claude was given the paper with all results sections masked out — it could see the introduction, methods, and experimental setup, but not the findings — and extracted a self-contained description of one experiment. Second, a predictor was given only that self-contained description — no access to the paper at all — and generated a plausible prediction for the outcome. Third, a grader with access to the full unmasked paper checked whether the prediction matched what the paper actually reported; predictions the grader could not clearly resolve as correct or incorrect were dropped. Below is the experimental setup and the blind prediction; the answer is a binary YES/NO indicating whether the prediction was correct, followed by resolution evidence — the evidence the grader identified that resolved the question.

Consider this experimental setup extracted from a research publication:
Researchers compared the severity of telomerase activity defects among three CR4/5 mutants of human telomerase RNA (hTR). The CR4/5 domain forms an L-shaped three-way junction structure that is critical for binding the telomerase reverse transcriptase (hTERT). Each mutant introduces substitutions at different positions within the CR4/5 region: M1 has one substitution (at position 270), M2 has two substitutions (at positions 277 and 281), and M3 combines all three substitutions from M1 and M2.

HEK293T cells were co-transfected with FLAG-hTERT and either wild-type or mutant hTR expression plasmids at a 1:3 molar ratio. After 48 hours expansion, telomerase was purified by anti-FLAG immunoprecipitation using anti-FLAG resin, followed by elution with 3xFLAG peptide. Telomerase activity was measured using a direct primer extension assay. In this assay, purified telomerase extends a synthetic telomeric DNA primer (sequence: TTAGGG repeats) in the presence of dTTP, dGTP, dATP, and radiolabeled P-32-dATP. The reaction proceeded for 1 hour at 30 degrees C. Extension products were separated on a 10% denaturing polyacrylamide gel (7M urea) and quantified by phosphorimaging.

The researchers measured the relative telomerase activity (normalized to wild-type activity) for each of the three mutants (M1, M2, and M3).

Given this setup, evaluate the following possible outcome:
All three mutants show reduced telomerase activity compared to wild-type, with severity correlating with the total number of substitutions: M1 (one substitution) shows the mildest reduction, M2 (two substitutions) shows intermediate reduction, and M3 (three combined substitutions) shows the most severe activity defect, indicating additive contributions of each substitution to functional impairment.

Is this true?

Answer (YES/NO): NO